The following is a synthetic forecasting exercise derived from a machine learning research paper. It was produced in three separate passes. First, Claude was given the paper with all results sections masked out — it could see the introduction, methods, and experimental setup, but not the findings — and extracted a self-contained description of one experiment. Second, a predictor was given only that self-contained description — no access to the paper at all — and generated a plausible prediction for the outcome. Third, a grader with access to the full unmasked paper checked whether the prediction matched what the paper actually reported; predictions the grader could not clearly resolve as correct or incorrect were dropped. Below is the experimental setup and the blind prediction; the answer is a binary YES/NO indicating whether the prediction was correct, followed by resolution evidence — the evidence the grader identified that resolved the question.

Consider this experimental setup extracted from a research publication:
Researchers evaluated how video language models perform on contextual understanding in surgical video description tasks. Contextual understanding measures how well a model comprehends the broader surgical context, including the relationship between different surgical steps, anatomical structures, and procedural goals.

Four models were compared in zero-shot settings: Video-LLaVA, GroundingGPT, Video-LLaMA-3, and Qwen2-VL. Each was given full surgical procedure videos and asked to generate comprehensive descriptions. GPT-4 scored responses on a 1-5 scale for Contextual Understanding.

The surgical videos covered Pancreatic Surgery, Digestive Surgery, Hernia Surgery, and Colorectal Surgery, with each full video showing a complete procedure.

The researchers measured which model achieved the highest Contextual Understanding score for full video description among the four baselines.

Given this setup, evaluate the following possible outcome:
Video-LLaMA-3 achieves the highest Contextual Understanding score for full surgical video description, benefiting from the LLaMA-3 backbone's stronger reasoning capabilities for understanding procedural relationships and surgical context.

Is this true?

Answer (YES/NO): YES